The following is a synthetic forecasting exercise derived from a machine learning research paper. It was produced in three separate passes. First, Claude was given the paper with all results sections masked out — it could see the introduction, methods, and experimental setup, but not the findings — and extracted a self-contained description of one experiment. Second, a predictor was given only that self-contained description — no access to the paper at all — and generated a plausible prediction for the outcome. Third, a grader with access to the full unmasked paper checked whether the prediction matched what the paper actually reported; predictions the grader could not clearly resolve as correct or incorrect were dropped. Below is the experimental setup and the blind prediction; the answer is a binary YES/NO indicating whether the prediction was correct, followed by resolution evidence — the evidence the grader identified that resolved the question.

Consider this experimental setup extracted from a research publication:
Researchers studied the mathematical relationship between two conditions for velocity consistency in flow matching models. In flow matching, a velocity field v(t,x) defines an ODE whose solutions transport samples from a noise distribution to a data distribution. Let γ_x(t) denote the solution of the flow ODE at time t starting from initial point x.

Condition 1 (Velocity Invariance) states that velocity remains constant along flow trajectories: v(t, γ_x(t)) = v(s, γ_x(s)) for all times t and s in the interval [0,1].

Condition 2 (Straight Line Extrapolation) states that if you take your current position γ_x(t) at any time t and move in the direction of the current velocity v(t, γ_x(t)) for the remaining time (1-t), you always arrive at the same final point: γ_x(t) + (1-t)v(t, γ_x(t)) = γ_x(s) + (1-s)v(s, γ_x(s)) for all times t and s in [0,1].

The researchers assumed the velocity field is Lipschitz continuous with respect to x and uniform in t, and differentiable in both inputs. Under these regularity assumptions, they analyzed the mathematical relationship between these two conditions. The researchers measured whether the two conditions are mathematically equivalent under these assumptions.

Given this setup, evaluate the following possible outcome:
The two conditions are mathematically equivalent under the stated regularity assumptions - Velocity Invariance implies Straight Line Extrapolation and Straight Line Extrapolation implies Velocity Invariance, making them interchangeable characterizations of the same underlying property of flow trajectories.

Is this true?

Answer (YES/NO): YES